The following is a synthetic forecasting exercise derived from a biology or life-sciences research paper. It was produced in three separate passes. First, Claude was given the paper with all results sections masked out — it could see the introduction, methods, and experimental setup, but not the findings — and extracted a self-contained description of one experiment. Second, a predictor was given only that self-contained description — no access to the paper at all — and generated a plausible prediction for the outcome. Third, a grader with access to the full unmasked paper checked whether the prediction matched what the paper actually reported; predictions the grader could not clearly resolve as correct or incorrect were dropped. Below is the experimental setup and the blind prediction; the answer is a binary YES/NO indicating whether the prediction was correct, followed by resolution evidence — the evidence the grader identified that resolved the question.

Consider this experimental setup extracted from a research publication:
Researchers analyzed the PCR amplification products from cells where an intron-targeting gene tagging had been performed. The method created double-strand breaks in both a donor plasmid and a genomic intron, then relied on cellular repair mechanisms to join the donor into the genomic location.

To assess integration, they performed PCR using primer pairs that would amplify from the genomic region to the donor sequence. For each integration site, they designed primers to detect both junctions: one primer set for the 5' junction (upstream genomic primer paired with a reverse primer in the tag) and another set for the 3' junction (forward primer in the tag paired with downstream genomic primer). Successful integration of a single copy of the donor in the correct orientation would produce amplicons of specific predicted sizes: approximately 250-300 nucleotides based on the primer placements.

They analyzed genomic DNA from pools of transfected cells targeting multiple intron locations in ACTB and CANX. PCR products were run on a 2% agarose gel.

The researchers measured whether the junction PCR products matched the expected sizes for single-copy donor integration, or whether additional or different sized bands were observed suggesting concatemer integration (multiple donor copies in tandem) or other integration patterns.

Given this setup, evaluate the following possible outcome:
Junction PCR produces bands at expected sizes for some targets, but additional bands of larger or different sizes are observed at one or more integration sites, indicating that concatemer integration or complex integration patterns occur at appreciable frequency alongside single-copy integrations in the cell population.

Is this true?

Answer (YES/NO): YES